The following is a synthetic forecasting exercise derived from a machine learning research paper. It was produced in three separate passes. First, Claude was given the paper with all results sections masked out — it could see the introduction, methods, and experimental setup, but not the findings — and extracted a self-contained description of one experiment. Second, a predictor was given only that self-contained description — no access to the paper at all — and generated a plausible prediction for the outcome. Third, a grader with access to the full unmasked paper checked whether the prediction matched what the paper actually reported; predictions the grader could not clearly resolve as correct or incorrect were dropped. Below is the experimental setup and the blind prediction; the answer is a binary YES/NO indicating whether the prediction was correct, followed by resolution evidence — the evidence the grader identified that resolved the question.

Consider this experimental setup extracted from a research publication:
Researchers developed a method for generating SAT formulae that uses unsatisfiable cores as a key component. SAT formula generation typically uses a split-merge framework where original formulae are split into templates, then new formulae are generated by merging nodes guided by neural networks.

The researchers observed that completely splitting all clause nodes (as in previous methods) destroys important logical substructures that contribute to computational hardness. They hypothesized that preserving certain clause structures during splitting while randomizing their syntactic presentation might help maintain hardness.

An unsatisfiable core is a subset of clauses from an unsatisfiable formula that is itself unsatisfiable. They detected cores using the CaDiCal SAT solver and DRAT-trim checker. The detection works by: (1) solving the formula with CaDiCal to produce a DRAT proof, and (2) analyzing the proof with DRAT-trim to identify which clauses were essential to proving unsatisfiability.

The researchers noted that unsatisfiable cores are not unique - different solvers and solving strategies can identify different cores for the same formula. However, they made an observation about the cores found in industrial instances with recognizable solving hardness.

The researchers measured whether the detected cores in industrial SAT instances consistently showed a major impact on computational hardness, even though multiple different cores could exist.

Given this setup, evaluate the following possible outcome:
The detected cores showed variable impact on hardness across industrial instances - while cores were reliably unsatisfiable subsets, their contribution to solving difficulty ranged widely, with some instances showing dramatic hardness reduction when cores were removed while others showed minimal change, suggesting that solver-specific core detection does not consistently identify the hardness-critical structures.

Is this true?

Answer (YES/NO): NO